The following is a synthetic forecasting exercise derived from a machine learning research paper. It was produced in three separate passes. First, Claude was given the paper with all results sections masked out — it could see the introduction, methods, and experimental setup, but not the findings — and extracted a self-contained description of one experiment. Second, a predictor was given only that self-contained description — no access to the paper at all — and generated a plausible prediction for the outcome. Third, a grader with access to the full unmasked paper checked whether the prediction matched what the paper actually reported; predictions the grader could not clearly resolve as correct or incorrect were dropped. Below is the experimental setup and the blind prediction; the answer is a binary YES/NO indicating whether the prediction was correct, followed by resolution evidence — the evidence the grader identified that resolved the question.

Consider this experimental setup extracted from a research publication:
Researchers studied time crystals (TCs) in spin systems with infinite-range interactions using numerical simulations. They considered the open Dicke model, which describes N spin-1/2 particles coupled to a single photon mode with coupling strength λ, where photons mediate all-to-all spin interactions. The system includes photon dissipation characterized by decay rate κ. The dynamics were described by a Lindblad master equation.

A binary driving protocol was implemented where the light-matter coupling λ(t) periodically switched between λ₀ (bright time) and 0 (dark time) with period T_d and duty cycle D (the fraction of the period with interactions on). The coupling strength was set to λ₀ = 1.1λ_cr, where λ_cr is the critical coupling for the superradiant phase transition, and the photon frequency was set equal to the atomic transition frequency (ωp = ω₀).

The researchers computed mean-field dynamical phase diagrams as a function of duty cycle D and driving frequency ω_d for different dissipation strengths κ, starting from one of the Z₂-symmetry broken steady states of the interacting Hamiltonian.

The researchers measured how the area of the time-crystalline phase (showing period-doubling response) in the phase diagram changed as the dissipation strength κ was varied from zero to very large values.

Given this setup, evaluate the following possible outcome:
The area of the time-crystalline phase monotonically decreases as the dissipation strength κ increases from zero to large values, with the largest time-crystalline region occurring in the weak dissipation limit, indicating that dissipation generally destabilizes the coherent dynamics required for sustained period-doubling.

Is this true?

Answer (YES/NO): NO